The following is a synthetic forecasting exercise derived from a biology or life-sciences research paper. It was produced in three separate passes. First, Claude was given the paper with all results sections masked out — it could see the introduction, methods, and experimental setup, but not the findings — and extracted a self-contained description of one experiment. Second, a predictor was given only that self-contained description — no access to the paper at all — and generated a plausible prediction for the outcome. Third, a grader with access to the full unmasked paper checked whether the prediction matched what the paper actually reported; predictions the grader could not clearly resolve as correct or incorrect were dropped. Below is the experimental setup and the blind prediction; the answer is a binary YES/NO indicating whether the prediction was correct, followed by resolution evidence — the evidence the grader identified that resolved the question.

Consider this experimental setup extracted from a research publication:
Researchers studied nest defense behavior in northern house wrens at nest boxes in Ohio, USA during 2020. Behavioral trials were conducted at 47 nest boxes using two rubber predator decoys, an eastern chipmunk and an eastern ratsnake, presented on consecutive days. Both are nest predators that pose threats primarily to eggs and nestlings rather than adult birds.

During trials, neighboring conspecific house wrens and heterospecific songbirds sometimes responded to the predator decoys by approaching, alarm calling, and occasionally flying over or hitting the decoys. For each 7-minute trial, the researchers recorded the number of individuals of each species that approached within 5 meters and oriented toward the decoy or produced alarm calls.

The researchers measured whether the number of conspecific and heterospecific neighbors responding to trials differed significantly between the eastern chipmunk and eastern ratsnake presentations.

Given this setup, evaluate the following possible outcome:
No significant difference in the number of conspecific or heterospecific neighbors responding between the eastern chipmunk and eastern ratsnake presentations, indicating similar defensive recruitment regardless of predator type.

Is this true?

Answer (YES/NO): YES